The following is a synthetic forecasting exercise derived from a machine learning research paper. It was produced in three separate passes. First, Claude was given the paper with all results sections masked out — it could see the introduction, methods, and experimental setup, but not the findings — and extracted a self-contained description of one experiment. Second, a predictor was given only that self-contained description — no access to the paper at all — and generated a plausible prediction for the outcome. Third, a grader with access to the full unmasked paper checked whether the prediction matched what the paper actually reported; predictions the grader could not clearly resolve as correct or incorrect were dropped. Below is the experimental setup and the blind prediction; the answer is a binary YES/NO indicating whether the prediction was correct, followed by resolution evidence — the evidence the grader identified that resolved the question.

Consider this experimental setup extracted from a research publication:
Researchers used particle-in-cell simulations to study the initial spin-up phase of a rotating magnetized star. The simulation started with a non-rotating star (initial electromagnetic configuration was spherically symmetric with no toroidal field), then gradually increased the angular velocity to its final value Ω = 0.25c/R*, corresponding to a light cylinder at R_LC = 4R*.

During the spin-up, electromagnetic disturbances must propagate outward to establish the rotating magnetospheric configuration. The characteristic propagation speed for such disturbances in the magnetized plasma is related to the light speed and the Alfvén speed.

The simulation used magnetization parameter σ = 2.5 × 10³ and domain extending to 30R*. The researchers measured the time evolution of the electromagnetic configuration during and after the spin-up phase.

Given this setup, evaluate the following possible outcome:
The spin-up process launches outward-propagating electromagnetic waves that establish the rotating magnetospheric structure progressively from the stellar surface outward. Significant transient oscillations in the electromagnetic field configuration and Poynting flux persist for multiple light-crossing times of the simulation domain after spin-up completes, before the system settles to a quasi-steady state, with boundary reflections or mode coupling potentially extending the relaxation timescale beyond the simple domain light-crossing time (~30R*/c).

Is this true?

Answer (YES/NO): NO